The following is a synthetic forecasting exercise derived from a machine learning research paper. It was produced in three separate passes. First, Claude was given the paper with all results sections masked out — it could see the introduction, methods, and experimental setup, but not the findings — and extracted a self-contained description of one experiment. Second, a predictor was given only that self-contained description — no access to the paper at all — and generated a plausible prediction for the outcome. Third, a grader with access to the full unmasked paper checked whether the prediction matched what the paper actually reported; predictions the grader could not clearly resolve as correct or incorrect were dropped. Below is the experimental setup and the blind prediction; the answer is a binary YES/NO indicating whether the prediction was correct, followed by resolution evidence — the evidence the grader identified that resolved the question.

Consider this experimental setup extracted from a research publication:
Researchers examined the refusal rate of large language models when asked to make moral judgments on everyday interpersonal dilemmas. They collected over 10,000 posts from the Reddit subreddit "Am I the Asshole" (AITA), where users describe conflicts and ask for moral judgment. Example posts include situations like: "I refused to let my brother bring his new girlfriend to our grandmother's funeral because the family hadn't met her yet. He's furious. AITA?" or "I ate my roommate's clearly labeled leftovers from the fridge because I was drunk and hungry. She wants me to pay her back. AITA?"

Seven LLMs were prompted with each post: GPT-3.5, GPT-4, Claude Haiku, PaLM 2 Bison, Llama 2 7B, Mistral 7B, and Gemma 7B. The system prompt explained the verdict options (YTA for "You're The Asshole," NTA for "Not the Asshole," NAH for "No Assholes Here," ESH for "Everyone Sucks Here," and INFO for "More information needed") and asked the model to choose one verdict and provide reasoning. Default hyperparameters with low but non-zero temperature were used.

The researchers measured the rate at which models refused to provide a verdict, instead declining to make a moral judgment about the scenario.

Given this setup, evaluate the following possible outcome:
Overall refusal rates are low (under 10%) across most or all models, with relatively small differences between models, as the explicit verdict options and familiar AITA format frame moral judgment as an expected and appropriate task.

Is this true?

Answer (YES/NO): YES